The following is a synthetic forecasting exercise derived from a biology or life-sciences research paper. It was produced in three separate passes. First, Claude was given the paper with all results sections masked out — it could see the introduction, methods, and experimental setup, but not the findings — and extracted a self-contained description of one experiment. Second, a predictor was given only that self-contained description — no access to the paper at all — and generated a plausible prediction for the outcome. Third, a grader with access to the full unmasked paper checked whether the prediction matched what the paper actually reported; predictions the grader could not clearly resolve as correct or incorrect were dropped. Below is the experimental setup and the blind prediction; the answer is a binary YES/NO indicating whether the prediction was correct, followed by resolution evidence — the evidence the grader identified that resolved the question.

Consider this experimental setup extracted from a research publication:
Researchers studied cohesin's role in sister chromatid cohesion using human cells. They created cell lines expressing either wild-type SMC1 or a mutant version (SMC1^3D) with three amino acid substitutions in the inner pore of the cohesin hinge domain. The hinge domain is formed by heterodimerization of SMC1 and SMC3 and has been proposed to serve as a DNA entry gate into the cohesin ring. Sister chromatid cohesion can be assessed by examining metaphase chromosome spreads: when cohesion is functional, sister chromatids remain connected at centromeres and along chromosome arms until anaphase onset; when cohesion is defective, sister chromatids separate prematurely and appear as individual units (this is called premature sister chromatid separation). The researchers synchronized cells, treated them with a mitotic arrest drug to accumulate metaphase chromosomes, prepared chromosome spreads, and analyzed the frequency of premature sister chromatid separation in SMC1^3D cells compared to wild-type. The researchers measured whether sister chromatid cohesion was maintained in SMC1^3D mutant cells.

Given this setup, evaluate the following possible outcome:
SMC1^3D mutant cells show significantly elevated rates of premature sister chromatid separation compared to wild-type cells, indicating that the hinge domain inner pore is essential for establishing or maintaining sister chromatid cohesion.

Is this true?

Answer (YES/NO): YES